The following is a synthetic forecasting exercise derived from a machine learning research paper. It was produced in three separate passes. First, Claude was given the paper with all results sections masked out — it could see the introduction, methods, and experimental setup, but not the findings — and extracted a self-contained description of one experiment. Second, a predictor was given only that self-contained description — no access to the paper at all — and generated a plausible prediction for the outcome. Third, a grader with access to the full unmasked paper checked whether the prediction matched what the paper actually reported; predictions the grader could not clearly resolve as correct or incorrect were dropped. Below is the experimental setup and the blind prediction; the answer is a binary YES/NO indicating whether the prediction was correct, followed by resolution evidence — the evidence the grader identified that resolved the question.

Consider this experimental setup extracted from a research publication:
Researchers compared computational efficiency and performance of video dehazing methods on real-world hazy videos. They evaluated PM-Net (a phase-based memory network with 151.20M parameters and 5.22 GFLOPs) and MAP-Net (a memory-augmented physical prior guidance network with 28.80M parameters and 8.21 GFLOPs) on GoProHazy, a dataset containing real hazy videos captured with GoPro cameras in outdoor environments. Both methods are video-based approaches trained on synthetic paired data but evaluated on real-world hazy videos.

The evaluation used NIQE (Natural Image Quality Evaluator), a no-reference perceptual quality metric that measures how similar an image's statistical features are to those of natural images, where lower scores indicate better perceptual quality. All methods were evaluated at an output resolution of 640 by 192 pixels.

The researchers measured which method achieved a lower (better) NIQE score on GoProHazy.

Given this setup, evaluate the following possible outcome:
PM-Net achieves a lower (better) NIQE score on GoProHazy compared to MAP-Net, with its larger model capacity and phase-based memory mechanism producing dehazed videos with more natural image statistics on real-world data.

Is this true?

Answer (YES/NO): YES